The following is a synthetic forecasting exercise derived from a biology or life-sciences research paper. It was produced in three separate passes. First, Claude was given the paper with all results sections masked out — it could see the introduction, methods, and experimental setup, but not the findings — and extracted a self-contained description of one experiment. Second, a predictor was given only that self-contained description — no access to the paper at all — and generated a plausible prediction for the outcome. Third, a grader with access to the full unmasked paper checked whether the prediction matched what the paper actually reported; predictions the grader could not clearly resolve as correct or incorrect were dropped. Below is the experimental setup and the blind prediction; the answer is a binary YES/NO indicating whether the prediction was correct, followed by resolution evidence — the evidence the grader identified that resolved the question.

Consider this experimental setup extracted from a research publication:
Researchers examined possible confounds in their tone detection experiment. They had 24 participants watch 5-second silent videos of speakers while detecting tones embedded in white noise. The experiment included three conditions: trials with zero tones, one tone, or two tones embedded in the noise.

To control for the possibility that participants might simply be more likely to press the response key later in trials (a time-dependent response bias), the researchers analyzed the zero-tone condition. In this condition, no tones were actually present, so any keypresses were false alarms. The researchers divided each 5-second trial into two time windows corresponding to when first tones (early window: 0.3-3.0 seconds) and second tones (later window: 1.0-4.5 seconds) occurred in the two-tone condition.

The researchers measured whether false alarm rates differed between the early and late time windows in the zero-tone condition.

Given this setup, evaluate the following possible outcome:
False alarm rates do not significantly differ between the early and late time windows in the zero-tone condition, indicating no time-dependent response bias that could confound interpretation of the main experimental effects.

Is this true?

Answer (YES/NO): YES